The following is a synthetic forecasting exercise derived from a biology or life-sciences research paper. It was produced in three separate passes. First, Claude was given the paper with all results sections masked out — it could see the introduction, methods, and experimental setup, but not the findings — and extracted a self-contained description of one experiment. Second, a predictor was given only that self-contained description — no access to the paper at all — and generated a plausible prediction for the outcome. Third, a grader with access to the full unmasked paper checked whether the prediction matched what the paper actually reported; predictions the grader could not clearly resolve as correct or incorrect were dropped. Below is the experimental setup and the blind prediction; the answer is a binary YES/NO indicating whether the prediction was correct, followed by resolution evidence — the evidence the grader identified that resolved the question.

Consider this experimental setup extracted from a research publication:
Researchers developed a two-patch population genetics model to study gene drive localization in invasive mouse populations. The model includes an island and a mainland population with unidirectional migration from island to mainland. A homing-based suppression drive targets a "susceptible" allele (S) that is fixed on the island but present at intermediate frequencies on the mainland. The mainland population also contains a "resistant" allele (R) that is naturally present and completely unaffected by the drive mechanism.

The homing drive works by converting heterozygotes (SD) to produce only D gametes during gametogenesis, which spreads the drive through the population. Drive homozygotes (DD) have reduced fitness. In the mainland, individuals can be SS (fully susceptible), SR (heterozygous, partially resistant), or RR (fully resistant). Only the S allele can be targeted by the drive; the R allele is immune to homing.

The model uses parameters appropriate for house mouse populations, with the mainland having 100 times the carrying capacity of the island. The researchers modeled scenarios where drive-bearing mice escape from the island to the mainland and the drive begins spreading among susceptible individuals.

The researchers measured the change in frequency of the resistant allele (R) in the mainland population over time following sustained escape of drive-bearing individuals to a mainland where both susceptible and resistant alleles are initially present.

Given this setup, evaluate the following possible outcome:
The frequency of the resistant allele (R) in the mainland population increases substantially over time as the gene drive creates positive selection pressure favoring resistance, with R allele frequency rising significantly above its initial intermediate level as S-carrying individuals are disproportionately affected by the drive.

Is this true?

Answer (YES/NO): YES